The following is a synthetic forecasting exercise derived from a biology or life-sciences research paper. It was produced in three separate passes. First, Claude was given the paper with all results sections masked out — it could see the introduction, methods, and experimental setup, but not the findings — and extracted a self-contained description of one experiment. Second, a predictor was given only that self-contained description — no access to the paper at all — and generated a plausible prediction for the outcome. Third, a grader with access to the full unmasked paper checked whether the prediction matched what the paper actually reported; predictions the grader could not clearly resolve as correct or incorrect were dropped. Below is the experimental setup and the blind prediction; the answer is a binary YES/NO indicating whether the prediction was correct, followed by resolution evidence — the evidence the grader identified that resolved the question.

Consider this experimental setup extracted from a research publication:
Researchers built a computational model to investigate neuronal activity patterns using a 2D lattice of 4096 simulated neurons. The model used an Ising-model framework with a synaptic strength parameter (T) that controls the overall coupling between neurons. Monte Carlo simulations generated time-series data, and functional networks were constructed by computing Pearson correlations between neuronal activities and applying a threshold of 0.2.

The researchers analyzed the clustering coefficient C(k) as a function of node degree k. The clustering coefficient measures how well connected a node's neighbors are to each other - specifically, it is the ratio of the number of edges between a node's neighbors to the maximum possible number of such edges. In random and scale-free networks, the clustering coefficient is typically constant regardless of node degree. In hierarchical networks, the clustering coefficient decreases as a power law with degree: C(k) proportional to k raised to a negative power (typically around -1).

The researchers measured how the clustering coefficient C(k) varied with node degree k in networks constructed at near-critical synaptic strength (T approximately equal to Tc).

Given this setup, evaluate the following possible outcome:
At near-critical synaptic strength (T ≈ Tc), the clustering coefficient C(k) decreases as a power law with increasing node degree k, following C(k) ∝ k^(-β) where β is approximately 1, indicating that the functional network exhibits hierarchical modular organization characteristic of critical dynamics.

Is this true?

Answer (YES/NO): NO